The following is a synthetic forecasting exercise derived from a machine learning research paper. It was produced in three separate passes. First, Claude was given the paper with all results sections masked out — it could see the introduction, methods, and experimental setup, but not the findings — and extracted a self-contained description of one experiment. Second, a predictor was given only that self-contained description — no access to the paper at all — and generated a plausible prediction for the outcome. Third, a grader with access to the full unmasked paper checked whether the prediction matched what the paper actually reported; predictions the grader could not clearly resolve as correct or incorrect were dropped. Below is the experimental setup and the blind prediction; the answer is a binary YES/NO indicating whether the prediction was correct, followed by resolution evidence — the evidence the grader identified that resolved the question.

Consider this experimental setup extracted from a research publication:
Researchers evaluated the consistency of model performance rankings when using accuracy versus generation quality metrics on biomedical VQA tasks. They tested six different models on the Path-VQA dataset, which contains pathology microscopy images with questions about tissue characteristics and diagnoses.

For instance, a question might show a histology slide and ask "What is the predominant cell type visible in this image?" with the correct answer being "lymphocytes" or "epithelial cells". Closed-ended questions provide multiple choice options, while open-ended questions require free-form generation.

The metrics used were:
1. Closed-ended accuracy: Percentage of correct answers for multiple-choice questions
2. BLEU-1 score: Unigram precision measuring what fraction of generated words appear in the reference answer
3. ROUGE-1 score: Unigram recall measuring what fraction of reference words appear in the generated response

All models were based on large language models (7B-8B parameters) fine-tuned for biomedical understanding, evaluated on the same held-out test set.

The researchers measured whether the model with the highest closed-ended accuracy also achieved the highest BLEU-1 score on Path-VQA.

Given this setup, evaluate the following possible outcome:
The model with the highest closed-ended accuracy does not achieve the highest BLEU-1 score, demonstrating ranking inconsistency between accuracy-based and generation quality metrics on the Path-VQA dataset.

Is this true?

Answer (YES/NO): NO